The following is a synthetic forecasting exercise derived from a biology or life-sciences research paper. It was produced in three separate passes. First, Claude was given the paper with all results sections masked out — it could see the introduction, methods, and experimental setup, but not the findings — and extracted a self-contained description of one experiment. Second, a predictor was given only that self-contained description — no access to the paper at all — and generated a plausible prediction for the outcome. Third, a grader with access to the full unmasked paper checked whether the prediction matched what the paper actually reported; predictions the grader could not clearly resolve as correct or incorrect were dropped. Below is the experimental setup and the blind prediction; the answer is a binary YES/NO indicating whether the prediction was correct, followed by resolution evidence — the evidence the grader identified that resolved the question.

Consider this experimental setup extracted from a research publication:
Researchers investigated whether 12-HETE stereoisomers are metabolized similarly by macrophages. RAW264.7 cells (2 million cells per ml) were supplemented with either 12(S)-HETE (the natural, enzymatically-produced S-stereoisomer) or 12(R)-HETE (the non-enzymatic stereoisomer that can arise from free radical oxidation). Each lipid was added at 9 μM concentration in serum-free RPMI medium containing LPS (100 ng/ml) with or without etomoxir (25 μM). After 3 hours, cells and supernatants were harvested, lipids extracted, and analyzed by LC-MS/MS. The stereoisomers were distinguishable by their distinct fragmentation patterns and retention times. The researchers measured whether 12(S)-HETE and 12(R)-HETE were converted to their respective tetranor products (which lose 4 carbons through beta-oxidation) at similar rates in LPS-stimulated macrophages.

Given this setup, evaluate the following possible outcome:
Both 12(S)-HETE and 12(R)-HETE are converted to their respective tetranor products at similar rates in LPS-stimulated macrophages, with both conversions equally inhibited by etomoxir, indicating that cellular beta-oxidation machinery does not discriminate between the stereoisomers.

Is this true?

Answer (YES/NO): NO